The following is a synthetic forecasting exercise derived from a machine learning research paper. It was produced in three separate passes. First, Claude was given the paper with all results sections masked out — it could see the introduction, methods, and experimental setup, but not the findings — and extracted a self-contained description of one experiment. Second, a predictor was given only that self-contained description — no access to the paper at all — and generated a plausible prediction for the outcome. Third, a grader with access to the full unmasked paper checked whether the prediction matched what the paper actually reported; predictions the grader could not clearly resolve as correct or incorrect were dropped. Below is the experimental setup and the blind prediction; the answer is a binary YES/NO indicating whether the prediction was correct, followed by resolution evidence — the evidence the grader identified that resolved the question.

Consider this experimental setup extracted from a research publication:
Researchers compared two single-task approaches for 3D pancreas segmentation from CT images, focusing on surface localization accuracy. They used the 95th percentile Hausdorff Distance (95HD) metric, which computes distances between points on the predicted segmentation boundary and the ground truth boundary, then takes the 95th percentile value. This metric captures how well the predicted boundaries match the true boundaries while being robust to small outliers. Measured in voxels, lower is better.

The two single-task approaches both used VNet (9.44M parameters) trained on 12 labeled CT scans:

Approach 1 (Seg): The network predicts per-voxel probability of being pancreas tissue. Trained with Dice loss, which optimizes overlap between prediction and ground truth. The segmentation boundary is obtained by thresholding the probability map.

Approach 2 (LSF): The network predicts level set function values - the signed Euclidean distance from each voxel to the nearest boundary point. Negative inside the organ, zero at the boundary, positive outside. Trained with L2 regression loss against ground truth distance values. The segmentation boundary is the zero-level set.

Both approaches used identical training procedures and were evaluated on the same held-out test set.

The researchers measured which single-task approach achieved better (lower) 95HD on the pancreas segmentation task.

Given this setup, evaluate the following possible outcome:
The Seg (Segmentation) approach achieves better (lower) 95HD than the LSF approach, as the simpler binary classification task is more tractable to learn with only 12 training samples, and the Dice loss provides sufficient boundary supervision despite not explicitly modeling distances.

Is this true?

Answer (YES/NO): NO